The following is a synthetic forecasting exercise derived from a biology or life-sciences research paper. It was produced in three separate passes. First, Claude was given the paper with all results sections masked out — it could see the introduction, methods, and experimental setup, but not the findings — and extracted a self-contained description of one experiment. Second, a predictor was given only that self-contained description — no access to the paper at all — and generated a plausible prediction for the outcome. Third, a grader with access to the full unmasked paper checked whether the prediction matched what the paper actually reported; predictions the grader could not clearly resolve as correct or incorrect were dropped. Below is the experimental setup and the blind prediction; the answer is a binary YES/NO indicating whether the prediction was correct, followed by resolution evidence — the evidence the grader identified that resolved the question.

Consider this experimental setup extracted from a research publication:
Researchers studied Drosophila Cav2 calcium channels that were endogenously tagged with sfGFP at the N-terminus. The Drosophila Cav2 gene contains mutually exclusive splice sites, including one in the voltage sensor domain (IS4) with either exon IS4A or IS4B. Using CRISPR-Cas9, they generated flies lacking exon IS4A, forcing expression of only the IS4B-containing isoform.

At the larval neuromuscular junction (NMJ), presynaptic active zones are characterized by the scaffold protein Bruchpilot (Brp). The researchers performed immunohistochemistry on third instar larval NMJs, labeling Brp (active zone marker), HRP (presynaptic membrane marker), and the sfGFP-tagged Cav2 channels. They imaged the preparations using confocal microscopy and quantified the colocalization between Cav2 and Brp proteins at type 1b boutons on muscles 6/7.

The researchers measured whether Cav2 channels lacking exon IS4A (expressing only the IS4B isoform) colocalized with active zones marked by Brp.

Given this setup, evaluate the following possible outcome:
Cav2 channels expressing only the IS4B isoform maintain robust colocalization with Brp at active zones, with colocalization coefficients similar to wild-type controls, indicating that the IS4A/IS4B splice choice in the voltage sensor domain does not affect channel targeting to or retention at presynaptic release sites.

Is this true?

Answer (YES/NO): YES